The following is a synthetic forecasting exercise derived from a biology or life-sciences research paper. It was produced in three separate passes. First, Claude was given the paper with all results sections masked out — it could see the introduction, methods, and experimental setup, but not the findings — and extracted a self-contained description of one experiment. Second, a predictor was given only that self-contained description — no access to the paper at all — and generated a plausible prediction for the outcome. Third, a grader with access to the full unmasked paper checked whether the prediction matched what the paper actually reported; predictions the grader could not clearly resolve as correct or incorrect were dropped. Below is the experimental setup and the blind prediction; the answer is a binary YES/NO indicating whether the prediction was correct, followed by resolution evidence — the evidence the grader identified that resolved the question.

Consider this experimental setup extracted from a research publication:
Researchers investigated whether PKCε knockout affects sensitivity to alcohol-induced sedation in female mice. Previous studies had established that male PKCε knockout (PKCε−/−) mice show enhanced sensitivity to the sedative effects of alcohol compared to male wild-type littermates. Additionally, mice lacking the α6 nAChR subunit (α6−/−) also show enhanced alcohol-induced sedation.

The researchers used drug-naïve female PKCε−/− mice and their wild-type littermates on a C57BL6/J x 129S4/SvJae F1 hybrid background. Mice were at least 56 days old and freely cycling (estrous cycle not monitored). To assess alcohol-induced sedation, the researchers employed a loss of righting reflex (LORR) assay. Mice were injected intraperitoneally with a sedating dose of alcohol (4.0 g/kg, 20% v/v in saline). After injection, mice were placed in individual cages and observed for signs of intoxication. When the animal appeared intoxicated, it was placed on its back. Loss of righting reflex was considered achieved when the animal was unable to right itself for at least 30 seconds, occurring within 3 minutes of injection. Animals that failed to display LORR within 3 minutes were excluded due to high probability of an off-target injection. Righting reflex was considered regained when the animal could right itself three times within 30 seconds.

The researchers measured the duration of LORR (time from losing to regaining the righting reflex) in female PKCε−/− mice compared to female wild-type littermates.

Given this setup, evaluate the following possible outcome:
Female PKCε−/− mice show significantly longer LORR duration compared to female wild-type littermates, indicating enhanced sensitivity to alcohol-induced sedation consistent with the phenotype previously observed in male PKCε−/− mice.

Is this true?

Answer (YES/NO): NO